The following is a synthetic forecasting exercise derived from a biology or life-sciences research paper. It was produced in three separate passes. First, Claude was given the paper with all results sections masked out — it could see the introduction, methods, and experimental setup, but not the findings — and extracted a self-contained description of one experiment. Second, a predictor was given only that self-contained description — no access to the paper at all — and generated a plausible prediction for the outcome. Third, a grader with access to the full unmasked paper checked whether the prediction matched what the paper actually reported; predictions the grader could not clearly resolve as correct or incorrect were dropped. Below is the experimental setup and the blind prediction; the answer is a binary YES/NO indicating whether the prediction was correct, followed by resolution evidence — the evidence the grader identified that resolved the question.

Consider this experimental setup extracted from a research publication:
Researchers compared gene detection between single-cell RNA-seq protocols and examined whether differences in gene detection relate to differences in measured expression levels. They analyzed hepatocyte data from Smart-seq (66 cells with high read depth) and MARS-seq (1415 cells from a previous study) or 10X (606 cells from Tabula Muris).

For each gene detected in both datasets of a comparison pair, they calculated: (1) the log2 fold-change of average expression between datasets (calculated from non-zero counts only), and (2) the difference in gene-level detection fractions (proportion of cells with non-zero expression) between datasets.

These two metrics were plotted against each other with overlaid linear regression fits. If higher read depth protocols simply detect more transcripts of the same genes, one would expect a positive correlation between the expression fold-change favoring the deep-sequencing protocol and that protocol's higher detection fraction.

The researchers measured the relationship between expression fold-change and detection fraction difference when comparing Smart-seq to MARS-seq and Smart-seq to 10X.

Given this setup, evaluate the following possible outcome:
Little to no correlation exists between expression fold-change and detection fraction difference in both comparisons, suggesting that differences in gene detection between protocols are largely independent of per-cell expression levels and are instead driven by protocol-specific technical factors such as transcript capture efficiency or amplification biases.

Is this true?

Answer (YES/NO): NO